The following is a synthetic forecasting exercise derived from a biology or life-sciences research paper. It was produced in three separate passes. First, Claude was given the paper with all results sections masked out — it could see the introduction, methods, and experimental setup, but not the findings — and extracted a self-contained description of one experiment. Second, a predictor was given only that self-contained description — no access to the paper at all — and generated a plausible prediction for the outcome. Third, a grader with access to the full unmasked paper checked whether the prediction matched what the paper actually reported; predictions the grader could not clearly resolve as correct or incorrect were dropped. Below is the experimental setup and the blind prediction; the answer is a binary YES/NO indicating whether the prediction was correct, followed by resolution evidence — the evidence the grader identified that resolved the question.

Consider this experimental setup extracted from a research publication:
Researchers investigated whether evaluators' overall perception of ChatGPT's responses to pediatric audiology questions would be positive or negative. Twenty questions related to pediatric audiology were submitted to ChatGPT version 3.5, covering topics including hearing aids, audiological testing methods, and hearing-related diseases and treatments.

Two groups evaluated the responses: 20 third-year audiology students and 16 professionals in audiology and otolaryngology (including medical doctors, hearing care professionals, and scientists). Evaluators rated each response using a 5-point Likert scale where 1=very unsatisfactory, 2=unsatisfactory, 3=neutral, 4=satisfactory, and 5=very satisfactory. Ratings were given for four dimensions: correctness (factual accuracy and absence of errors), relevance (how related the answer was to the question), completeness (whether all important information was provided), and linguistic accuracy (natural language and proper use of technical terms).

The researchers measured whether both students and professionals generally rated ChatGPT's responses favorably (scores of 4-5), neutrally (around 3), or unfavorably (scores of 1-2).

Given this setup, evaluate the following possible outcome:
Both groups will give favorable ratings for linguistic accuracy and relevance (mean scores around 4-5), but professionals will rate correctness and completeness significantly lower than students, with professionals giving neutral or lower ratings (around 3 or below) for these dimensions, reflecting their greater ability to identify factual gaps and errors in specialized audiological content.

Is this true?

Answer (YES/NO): NO